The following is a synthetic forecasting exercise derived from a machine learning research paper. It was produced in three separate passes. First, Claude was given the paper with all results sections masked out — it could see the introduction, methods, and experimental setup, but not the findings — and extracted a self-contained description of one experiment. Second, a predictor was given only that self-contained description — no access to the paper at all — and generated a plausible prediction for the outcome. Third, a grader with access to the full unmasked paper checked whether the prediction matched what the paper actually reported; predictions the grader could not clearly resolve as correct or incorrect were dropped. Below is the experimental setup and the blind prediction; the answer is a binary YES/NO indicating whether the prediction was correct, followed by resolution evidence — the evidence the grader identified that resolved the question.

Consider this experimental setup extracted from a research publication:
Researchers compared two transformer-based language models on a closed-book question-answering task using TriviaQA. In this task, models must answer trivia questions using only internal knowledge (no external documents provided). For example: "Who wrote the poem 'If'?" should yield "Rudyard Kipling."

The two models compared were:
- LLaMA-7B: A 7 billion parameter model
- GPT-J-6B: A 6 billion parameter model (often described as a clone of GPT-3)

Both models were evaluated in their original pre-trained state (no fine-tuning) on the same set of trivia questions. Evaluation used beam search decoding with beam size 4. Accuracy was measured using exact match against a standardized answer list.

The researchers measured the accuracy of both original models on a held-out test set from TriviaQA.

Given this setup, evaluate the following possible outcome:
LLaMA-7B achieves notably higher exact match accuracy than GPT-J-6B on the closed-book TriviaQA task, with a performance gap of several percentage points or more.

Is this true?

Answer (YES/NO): YES